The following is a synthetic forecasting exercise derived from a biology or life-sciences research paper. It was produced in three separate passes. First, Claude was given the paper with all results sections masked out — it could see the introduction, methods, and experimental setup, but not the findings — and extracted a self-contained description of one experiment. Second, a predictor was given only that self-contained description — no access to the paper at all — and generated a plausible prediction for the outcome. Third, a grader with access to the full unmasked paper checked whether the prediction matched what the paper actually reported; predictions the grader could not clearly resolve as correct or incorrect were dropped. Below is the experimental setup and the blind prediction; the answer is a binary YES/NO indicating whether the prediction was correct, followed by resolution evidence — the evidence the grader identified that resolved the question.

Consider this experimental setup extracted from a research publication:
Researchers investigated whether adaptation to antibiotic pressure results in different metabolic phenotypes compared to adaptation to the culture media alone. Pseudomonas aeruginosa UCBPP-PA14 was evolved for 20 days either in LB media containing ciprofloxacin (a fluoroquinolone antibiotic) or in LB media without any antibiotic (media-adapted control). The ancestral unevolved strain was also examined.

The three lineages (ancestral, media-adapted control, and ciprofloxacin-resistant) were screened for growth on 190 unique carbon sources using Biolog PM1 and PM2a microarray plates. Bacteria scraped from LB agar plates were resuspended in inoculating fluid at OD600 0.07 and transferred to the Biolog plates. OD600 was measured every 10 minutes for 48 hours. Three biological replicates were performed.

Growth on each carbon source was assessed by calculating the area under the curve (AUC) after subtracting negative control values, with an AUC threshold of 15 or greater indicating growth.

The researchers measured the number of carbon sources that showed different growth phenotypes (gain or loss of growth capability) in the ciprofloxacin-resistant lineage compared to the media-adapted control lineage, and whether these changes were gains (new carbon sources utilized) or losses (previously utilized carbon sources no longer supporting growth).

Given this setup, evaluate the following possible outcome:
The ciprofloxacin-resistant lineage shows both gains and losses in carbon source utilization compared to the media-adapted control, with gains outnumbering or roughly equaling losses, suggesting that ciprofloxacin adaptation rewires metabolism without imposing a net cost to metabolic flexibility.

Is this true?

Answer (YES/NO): NO